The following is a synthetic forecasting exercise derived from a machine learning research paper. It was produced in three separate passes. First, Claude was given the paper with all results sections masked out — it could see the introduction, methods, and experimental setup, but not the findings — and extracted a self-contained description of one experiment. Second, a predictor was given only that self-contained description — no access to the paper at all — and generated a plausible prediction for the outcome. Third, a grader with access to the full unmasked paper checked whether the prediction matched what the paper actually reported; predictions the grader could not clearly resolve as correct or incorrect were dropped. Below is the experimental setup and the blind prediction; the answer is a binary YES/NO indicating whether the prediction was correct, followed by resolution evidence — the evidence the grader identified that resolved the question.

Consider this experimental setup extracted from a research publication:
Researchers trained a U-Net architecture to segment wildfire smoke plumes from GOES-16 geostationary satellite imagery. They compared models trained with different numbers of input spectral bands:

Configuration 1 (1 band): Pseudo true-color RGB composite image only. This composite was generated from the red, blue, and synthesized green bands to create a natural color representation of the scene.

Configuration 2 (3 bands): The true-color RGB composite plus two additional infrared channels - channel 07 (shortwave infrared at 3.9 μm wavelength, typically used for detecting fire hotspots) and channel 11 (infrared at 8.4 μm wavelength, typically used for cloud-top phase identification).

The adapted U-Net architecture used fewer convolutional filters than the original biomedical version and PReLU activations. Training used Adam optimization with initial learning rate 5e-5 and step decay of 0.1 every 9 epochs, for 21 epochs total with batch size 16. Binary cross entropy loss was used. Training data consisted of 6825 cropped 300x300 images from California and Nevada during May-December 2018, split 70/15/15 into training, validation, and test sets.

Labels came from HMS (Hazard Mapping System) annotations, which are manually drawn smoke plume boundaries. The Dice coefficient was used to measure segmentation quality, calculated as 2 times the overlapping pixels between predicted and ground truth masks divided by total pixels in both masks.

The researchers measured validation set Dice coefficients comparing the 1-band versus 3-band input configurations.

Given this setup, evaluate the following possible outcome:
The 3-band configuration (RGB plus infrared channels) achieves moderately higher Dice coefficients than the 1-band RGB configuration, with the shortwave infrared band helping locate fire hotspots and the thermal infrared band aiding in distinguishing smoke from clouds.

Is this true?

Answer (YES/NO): YES